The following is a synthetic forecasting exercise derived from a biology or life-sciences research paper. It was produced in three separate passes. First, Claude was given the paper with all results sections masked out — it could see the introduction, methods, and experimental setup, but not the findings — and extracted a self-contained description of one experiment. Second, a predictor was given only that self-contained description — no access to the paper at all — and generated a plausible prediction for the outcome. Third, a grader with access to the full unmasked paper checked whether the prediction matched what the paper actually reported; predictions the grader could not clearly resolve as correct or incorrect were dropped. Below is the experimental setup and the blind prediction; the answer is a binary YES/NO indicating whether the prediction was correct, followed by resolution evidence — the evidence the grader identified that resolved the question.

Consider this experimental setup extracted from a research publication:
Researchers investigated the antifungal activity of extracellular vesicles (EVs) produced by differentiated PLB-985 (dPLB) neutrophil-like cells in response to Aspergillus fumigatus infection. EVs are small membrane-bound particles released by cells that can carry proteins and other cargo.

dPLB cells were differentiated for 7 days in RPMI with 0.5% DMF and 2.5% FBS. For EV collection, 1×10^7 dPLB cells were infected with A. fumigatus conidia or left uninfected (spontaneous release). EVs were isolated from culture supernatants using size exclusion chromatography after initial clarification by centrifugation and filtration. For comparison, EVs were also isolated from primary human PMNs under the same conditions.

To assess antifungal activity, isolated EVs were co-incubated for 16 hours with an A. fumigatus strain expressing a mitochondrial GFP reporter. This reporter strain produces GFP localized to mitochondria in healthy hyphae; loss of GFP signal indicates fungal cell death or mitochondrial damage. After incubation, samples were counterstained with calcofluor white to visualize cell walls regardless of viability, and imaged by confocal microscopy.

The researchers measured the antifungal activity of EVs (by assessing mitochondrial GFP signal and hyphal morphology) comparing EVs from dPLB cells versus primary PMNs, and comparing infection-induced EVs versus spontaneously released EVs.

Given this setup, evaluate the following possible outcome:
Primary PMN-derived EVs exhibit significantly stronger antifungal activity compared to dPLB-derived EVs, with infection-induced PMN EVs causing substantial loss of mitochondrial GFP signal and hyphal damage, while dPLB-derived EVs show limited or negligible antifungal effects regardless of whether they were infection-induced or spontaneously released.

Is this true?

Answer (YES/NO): NO